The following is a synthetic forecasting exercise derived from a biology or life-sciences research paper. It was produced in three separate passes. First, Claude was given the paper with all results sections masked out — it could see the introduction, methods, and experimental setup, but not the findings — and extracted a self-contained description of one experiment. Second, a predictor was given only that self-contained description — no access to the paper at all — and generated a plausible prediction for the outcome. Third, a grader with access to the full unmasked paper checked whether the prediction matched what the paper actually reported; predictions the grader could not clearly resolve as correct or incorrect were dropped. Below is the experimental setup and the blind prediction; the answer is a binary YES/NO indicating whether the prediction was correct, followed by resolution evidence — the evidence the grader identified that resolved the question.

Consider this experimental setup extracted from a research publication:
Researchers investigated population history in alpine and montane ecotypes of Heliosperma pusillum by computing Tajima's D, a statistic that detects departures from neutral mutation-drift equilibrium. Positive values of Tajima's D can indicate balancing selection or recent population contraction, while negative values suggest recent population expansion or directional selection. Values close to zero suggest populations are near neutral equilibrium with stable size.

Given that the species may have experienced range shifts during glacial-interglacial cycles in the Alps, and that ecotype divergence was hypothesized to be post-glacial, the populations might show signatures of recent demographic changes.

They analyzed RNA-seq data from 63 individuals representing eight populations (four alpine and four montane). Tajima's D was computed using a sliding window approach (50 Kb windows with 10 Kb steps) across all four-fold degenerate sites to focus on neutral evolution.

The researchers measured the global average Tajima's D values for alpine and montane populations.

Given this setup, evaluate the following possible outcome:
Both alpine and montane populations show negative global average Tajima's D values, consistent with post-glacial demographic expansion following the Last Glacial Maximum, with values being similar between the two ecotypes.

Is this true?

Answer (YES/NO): NO